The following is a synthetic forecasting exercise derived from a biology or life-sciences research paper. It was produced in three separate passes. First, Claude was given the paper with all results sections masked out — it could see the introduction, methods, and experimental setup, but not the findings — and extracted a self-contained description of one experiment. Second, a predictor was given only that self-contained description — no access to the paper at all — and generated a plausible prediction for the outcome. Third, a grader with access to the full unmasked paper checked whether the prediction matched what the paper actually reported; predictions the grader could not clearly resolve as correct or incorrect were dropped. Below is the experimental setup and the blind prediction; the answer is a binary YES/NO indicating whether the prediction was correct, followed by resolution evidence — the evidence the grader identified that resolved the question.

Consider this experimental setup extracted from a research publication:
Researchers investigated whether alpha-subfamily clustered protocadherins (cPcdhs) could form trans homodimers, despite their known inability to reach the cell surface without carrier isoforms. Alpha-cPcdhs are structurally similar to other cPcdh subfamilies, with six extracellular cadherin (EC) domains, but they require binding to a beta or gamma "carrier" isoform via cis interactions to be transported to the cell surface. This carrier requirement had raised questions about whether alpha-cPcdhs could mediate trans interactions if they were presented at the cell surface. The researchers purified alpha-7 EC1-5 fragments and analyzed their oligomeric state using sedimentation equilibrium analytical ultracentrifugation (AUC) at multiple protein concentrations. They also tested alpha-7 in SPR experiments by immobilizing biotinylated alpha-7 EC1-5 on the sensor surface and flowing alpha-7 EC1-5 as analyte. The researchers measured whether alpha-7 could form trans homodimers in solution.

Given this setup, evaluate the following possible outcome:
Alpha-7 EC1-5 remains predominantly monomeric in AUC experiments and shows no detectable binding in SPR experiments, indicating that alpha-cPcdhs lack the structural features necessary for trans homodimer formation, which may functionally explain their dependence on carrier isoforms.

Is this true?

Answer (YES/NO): NO